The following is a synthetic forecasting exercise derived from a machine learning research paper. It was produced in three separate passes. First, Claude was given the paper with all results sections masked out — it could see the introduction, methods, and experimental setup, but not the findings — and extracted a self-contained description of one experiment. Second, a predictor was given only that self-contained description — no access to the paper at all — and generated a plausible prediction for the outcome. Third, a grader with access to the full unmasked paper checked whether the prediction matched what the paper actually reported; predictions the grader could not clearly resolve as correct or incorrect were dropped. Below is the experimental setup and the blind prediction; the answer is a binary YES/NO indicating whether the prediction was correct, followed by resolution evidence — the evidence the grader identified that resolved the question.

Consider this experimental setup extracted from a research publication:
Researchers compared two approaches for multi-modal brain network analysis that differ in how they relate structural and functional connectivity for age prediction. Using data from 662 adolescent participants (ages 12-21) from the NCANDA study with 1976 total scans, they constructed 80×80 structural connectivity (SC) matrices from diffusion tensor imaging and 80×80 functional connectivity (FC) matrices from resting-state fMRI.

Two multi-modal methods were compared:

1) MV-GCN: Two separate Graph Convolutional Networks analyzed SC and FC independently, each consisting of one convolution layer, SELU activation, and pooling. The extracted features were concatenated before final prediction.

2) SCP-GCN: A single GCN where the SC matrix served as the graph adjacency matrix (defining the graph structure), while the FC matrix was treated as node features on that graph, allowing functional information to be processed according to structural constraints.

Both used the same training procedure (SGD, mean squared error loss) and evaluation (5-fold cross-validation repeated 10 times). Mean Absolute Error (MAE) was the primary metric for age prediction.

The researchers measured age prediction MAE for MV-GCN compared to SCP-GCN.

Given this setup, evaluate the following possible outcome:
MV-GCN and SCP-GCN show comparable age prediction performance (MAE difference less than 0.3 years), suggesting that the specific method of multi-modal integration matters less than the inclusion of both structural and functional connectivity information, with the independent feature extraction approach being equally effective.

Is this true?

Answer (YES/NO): YES